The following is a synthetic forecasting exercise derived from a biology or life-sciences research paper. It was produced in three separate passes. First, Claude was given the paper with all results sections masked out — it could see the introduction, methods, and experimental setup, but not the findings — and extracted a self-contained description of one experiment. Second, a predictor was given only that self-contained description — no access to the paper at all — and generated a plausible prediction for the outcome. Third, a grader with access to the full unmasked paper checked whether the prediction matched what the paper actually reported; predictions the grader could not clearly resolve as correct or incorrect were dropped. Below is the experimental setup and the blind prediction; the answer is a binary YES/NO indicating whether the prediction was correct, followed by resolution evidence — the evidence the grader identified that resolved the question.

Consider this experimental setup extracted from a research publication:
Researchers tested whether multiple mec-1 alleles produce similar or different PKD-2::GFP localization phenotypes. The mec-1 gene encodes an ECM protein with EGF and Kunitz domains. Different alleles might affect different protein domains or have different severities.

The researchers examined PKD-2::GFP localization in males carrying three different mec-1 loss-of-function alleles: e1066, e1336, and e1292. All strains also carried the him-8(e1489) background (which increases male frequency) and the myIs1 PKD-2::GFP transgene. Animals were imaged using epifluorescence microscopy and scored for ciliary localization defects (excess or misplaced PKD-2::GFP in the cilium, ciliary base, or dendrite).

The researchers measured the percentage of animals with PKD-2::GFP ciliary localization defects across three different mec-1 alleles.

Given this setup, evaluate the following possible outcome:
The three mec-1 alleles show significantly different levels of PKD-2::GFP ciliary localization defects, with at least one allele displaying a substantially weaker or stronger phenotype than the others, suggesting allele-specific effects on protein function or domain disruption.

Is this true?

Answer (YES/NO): YES